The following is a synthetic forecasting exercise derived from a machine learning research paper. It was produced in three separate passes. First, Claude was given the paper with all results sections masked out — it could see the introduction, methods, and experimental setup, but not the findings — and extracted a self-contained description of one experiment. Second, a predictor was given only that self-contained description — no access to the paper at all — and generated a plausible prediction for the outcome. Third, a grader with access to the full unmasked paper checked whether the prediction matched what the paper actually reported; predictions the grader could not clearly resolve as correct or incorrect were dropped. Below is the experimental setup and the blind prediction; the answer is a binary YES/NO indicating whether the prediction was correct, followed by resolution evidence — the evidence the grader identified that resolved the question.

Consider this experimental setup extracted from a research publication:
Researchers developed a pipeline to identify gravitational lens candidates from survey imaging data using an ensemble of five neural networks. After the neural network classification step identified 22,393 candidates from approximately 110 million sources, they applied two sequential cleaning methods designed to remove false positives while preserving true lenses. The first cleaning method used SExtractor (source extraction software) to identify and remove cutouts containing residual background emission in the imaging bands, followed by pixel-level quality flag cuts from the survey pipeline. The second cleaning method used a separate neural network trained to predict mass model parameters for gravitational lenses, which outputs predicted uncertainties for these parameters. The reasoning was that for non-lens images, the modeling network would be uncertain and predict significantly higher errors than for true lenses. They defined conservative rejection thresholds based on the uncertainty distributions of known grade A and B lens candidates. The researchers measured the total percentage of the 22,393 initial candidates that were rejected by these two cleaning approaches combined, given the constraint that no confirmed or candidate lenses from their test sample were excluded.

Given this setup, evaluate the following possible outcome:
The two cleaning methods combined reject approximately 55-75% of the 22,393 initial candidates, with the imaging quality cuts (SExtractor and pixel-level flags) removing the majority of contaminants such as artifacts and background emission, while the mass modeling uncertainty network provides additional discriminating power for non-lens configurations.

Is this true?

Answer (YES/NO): NO